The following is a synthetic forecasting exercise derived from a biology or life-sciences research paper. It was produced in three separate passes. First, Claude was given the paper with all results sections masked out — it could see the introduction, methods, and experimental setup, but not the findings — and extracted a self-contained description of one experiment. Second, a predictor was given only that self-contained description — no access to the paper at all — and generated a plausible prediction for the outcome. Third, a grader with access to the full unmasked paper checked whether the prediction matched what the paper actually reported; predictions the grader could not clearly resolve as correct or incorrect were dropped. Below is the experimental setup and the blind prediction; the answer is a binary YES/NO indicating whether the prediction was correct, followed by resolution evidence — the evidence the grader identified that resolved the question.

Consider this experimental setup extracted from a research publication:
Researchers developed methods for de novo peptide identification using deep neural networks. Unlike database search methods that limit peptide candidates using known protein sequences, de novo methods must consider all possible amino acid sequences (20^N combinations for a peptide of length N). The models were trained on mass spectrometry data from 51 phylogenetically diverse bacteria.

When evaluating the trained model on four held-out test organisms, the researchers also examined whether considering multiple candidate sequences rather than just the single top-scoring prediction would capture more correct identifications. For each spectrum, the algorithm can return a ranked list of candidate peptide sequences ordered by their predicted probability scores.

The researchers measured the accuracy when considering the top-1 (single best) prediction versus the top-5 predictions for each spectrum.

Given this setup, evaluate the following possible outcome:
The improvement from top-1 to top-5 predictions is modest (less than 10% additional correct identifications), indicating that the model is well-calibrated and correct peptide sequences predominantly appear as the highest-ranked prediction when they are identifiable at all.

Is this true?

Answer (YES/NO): YES